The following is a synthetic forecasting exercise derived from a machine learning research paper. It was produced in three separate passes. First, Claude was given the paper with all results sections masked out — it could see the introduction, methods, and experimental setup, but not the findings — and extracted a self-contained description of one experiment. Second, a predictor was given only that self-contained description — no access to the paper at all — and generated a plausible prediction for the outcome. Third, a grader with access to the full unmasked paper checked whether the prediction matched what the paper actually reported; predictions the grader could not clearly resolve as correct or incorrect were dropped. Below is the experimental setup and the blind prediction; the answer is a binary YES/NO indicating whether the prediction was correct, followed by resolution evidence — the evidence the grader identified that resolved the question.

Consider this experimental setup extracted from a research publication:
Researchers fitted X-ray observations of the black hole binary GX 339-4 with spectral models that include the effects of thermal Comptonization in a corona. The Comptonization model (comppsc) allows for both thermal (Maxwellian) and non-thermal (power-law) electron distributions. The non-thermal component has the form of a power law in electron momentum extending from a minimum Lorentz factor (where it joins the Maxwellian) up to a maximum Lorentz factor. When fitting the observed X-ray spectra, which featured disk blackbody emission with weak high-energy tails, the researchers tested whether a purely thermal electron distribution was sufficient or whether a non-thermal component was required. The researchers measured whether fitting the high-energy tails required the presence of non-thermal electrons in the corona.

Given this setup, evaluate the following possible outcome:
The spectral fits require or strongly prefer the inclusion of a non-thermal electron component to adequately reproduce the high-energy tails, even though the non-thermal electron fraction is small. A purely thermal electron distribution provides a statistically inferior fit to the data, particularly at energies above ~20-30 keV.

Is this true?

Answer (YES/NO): YES